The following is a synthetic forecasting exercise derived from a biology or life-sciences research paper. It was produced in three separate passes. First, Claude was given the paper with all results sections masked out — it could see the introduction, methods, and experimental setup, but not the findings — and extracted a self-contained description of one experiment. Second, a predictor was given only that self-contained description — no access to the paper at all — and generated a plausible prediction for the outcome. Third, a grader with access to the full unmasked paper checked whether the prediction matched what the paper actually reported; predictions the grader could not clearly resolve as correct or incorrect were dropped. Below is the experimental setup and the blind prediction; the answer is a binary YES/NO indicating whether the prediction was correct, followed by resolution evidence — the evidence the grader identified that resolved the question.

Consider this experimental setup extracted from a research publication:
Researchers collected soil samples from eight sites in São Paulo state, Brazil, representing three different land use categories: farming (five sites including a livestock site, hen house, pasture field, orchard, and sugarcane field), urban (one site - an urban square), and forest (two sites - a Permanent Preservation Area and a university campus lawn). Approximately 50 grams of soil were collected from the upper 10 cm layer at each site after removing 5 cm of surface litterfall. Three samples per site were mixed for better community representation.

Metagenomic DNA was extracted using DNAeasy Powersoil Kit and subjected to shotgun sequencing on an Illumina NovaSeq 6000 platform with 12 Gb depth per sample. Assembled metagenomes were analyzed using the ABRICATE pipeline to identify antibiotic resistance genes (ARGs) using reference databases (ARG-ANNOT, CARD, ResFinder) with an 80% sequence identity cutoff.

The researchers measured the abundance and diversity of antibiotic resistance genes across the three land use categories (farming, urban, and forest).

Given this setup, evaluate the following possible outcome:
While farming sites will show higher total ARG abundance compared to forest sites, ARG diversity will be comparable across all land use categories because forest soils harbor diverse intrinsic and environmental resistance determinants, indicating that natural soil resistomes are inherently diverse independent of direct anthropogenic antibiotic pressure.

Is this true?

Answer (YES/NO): NO